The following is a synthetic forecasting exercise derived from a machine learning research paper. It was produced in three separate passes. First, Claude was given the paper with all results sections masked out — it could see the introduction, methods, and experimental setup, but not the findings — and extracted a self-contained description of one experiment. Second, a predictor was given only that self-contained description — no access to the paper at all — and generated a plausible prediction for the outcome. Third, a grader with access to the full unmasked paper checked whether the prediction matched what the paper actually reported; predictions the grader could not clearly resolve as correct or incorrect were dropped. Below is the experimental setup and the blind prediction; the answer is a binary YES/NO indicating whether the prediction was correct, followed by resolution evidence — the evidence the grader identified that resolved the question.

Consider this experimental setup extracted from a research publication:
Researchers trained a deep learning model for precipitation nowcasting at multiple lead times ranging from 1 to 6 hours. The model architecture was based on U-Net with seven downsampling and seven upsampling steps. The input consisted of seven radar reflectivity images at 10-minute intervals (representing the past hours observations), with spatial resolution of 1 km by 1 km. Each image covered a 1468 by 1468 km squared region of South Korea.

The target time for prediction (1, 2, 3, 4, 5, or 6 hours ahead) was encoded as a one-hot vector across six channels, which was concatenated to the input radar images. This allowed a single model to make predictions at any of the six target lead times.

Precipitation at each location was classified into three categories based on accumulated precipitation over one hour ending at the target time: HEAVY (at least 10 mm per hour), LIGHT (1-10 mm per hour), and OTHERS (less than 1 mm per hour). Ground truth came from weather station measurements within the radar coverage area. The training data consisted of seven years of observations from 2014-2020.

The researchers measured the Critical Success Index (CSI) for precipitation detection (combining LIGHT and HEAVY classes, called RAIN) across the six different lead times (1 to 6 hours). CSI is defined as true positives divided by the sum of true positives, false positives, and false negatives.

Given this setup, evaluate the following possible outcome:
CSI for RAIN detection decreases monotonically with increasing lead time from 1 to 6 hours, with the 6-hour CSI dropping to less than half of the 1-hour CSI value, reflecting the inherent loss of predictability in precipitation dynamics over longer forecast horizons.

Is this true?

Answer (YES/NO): NO